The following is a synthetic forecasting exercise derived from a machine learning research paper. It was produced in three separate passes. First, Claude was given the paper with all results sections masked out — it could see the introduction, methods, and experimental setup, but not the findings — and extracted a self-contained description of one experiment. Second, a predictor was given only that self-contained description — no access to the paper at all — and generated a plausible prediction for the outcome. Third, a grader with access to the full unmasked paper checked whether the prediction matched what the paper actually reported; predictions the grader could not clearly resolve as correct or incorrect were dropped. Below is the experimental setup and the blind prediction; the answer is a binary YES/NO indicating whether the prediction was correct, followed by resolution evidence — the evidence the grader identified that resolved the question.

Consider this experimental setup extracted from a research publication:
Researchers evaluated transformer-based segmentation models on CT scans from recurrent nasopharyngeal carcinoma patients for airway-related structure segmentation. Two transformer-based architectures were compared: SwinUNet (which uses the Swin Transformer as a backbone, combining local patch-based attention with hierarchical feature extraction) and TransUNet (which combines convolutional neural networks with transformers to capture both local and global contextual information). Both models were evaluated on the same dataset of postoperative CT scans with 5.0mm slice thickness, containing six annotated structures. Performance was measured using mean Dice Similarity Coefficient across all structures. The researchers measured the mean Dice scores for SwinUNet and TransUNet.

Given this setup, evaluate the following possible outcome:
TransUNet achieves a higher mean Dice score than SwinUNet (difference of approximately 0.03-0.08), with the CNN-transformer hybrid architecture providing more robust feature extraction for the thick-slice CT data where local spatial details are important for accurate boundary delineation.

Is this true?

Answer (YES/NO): NO